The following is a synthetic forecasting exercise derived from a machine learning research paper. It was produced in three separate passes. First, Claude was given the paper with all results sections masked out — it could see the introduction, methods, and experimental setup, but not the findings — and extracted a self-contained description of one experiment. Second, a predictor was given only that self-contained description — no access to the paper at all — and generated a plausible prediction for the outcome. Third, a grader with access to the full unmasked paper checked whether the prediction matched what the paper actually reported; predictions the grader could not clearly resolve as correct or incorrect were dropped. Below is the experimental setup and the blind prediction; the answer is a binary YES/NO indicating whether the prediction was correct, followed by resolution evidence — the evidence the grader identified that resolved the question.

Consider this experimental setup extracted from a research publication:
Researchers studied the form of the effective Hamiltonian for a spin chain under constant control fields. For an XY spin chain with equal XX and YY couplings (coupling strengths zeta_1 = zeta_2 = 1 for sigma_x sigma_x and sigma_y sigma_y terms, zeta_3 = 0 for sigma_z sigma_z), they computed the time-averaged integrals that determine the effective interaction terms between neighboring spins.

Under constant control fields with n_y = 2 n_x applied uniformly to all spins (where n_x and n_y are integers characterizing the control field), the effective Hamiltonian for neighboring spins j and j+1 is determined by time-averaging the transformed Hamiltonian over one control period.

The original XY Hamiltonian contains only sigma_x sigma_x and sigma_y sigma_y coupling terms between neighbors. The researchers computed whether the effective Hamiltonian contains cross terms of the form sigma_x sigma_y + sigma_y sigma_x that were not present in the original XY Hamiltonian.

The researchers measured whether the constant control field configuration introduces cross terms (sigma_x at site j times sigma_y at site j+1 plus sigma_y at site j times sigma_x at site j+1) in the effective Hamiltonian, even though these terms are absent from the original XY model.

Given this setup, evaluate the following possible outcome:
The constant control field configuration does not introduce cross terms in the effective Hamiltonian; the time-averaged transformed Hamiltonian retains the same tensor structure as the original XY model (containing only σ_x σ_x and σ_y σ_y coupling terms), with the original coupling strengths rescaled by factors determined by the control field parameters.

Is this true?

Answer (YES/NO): NO